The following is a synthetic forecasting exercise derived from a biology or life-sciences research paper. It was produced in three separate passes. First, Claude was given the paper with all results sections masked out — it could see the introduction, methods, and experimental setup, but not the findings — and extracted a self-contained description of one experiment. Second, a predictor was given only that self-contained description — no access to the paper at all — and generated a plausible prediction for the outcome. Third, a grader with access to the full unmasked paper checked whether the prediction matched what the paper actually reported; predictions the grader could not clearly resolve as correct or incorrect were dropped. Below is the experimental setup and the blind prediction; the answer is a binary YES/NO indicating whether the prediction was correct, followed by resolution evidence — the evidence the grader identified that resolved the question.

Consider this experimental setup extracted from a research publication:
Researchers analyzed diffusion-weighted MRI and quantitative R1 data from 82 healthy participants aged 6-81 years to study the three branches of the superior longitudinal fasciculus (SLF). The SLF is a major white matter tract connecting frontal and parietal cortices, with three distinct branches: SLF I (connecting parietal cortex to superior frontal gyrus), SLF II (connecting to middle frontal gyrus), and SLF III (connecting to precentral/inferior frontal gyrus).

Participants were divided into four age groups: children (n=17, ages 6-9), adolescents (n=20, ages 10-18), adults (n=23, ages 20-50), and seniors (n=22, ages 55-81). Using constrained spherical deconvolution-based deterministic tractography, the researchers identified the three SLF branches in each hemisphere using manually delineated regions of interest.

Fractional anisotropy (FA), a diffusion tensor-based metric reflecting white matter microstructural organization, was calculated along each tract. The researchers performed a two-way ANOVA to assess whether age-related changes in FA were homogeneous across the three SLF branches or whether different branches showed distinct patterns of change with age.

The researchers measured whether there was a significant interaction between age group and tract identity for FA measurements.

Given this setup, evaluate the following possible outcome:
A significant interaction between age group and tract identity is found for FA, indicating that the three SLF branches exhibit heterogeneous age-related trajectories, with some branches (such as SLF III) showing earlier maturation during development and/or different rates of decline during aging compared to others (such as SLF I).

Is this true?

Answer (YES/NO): NO